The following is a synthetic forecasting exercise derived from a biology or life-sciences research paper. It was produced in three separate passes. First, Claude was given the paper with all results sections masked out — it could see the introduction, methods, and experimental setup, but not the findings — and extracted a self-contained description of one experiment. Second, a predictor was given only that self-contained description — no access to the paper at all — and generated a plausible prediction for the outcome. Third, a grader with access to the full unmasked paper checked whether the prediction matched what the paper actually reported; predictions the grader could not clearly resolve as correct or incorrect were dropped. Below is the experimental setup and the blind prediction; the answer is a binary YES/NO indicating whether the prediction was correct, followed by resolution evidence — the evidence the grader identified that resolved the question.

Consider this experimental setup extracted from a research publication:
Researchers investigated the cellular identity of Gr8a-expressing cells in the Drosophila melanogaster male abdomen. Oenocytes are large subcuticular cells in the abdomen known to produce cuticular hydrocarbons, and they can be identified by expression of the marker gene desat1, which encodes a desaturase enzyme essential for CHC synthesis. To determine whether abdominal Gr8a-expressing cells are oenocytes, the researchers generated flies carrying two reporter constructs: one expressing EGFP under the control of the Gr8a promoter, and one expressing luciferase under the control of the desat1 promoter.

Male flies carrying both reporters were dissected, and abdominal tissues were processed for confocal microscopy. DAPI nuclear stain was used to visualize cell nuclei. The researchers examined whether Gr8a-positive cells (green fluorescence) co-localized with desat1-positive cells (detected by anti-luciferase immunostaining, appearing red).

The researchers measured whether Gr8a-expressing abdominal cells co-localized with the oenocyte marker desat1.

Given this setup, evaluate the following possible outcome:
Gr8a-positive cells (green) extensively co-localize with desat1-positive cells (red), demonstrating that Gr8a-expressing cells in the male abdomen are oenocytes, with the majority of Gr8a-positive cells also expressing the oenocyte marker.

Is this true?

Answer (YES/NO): NO